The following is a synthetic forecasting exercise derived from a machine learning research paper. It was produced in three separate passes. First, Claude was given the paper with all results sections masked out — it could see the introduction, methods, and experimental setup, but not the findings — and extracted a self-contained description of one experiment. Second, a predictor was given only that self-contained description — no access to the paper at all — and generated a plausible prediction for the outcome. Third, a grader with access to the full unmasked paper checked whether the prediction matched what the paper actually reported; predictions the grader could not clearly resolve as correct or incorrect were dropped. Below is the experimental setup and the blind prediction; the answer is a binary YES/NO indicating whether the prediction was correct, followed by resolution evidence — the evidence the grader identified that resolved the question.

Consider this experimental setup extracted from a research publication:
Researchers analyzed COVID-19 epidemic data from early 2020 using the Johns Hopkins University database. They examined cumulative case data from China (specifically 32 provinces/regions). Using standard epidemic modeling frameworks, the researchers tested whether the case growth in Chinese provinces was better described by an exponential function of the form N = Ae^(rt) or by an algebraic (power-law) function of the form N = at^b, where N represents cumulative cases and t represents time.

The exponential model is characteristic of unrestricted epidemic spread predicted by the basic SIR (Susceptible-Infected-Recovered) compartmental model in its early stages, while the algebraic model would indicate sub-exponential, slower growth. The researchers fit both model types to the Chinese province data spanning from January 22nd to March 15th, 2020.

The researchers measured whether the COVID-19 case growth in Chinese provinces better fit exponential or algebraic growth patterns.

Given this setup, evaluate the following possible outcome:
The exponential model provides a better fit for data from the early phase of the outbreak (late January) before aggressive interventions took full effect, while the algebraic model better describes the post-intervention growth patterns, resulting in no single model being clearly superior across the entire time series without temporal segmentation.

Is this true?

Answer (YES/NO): NO